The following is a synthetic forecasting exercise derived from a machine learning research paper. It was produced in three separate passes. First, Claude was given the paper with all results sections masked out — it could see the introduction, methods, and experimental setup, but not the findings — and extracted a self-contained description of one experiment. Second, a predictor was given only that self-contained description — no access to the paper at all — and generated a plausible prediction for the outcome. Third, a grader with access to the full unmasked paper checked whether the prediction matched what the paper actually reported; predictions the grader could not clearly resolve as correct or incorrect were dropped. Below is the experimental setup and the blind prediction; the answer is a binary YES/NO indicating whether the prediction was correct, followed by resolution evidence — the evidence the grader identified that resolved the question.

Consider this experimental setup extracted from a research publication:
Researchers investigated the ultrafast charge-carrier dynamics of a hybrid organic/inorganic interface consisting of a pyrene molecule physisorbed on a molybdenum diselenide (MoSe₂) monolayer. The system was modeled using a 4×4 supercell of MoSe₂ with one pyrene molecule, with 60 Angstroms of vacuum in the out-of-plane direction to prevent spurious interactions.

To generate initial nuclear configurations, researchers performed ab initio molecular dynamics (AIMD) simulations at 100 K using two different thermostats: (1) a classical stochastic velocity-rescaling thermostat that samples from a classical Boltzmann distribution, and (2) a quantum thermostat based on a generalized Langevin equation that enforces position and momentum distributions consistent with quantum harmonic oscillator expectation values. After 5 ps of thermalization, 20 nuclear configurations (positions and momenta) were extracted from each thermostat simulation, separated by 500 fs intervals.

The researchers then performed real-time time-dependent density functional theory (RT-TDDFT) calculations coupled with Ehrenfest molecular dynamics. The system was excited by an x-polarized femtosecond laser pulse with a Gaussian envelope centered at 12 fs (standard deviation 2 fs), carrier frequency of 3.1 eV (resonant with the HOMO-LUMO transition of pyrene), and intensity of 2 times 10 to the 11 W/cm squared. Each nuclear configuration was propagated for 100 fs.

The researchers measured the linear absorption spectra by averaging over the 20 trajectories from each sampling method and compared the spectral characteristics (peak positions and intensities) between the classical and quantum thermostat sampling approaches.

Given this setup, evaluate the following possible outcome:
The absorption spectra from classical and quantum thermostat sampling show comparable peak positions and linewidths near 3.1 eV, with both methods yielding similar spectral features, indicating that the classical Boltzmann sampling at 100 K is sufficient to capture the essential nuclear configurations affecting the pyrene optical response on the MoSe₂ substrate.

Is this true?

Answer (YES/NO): YES